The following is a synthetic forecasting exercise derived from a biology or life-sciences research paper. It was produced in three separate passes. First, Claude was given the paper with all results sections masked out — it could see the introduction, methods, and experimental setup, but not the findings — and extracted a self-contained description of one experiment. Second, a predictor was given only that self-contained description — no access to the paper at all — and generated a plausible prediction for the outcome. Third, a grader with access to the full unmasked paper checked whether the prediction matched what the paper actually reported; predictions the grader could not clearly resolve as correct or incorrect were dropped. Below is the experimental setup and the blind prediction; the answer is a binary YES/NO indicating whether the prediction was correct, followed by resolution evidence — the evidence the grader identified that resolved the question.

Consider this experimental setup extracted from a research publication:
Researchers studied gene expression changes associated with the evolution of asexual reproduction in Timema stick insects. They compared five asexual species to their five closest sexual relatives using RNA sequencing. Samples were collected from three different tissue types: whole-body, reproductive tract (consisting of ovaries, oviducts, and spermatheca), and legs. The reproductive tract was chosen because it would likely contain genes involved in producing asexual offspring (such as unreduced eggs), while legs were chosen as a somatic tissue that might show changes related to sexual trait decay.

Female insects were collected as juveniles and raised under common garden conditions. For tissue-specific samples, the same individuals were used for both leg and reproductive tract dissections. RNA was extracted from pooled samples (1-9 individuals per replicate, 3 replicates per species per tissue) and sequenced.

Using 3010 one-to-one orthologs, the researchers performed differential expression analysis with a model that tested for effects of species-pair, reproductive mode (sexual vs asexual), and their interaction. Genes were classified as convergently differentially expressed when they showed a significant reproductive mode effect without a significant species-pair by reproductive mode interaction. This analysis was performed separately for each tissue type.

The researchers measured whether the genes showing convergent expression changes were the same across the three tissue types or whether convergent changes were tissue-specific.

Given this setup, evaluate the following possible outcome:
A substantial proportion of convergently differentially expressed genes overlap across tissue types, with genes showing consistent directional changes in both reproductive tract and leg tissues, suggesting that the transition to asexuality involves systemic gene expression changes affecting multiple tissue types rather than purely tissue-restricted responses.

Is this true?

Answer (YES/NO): NO